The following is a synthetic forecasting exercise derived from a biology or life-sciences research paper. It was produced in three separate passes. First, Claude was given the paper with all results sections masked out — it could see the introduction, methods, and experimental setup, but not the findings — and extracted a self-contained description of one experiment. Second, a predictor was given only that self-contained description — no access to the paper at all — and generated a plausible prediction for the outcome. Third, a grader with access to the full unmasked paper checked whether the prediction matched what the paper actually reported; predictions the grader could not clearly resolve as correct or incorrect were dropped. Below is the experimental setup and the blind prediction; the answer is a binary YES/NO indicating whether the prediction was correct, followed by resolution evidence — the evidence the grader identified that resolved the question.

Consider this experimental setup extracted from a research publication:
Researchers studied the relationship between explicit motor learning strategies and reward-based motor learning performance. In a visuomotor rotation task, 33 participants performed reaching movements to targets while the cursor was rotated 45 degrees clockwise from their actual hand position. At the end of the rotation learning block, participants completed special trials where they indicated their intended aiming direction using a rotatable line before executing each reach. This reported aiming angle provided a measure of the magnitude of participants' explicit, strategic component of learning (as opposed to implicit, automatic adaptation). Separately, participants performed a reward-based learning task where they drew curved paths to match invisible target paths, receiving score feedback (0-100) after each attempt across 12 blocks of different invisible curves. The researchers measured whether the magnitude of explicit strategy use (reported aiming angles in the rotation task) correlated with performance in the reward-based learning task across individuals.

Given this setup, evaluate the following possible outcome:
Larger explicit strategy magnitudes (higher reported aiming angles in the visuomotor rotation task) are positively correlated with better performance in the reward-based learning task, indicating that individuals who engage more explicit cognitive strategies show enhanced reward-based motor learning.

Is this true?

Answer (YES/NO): YES